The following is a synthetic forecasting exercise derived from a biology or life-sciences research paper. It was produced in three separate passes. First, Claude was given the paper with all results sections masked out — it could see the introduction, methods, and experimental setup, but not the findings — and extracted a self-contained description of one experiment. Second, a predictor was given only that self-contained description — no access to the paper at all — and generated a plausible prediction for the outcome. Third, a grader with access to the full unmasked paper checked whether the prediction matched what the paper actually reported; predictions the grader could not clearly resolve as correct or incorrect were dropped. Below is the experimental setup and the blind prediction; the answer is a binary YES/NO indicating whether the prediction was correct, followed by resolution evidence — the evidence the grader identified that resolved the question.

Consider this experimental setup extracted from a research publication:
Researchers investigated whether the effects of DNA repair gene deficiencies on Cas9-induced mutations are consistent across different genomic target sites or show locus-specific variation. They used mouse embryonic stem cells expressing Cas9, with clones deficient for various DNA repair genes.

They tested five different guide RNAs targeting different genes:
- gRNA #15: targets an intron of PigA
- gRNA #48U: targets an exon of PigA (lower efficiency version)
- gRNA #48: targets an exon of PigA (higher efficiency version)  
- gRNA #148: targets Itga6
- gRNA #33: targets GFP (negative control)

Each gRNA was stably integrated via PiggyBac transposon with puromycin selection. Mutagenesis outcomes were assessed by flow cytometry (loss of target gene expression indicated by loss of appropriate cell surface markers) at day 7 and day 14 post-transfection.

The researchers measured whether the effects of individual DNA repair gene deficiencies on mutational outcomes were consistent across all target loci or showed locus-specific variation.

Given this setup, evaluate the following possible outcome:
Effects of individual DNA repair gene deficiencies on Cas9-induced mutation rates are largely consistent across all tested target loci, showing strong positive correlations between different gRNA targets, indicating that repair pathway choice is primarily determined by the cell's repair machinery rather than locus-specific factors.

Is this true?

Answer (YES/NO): NO